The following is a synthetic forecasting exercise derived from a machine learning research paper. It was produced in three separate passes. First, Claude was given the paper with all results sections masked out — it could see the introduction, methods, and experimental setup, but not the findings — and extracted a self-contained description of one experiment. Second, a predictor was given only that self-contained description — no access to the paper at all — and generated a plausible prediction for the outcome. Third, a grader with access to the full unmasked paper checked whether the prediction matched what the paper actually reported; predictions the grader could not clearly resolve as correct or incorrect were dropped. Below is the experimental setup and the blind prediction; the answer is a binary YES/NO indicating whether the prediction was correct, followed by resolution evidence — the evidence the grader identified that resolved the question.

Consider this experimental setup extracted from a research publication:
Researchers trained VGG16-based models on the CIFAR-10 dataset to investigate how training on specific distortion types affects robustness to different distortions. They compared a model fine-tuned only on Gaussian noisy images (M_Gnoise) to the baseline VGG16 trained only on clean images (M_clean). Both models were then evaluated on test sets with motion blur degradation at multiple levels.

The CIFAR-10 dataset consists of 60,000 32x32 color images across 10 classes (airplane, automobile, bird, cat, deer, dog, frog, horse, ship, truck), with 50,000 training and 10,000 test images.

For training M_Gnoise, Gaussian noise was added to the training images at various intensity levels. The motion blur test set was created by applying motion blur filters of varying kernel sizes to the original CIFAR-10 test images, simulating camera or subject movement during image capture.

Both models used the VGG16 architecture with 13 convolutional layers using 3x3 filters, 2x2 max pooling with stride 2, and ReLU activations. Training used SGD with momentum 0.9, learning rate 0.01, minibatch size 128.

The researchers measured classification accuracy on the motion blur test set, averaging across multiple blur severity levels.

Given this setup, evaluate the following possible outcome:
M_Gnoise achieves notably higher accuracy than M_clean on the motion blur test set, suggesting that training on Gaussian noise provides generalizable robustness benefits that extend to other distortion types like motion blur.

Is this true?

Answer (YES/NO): NO